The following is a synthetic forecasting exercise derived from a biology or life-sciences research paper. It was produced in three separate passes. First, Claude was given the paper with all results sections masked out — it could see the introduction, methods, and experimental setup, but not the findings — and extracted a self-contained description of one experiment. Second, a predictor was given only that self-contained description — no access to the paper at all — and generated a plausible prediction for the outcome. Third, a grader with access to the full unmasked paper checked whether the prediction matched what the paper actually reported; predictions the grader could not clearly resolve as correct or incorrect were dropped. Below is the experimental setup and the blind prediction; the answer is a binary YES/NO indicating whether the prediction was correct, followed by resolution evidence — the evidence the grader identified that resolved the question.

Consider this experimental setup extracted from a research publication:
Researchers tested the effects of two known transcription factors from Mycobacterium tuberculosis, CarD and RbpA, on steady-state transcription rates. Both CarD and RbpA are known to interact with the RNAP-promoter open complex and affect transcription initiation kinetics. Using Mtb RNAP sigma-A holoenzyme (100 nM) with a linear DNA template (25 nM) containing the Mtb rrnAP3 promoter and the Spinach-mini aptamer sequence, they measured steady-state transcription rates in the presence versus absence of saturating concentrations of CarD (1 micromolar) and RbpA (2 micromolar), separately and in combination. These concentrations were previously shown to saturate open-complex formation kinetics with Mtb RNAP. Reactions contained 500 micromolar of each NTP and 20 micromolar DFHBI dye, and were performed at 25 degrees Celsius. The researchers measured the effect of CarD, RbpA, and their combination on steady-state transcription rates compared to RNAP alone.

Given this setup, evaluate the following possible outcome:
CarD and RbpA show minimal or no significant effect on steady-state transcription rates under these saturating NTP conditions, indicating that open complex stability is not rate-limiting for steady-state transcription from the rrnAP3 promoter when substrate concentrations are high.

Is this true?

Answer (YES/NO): NO